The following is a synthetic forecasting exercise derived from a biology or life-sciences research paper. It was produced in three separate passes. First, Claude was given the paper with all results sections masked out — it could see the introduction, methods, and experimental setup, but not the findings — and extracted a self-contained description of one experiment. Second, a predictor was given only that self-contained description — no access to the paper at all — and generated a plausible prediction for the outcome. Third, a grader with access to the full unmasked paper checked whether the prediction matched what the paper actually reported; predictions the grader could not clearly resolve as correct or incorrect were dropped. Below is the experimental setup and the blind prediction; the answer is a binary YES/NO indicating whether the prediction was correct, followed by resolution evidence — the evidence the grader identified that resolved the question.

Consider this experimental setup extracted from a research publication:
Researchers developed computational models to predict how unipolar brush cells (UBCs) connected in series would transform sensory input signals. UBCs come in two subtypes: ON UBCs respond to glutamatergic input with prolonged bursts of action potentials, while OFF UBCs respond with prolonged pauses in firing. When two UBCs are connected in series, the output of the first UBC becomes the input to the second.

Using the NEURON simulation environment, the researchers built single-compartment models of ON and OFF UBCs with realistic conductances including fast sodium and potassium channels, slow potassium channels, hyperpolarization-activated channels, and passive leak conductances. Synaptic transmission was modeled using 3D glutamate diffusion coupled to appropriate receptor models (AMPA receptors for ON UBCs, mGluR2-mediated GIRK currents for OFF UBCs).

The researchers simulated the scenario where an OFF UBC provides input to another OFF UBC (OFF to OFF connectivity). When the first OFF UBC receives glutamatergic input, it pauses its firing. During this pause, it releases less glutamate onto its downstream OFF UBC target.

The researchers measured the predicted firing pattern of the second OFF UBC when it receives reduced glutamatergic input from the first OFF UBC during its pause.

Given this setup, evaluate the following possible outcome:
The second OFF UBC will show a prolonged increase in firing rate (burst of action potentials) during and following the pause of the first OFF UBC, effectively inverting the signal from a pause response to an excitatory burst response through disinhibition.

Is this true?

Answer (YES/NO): YES